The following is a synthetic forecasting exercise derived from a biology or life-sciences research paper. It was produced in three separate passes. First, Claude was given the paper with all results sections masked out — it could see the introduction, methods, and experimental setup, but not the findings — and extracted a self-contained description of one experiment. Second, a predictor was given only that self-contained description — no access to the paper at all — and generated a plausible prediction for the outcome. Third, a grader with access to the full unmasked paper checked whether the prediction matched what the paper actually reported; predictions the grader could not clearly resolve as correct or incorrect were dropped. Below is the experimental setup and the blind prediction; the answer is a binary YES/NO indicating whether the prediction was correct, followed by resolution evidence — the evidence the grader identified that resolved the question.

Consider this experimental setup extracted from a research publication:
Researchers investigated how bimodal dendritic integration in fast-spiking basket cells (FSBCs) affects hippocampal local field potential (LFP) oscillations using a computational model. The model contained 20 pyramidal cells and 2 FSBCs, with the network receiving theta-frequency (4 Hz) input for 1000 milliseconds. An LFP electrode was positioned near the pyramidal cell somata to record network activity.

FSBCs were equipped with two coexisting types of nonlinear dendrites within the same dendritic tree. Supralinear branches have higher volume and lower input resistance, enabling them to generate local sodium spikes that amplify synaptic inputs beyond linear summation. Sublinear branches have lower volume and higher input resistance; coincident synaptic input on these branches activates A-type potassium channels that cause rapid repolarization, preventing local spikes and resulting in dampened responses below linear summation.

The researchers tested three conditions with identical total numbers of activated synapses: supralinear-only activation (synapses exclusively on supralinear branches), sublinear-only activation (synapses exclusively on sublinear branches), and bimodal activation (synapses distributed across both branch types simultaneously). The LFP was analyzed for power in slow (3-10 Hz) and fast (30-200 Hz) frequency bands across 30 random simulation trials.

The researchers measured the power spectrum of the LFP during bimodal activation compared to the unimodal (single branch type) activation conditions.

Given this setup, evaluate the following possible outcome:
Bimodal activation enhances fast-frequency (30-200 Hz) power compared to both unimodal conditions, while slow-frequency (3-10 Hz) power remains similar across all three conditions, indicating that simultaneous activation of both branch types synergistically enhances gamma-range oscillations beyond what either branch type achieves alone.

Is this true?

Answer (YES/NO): NO